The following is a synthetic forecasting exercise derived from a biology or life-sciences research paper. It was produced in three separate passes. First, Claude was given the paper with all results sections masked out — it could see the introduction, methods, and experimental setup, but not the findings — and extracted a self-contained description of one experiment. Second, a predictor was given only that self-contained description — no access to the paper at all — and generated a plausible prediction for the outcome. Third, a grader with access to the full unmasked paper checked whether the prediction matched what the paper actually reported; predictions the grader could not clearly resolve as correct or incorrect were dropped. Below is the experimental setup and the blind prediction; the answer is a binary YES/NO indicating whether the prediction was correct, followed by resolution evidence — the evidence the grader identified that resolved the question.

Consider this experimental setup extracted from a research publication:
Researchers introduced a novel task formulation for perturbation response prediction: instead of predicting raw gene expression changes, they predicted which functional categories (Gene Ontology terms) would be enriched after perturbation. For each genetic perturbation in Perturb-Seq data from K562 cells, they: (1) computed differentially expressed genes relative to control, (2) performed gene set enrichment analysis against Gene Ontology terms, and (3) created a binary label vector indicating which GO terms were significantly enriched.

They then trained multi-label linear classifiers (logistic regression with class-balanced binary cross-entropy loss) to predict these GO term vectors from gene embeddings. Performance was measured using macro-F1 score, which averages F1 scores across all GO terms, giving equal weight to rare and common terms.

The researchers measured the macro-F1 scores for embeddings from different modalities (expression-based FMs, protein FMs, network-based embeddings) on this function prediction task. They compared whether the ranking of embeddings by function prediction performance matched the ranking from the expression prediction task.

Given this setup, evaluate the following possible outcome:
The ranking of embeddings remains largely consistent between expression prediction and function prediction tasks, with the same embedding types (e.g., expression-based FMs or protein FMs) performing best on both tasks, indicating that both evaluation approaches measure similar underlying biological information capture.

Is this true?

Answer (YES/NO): YES